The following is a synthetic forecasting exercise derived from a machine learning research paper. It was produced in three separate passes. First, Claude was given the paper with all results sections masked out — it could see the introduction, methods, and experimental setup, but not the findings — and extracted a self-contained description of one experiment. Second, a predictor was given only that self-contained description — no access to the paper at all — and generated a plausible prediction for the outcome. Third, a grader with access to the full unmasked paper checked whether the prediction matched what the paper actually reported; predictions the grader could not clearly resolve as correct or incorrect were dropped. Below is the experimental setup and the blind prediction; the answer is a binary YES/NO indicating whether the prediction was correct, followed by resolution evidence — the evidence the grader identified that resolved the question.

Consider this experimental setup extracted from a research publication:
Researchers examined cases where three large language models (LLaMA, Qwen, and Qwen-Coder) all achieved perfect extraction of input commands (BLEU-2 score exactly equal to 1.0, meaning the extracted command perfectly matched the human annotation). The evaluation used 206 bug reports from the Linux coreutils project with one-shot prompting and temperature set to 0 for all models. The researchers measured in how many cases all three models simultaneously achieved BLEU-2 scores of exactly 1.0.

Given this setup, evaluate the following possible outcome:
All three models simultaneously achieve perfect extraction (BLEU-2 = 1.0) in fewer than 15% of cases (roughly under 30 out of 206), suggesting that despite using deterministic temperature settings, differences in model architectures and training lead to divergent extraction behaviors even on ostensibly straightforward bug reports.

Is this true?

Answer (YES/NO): NO